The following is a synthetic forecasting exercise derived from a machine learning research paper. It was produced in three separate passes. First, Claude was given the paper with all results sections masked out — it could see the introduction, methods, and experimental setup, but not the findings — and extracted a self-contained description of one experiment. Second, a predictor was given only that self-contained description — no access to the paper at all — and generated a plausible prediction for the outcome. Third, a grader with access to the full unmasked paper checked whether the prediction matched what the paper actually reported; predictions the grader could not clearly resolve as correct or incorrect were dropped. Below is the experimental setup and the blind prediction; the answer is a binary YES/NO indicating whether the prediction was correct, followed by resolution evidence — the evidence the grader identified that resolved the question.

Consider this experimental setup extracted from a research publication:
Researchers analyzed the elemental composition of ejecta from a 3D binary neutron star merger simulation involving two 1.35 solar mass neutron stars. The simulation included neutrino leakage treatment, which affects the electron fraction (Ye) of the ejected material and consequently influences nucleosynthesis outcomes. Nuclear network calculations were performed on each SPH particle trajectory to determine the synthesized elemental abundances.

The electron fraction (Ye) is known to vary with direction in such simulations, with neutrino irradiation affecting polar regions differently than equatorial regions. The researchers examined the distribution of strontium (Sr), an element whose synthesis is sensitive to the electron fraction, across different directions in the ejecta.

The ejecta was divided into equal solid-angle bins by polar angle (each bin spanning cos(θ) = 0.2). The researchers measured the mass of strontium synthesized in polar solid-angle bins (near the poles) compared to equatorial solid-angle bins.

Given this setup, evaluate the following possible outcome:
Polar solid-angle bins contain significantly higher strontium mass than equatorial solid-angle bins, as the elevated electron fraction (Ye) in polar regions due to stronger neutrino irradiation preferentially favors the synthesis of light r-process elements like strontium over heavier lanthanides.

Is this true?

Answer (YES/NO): YES